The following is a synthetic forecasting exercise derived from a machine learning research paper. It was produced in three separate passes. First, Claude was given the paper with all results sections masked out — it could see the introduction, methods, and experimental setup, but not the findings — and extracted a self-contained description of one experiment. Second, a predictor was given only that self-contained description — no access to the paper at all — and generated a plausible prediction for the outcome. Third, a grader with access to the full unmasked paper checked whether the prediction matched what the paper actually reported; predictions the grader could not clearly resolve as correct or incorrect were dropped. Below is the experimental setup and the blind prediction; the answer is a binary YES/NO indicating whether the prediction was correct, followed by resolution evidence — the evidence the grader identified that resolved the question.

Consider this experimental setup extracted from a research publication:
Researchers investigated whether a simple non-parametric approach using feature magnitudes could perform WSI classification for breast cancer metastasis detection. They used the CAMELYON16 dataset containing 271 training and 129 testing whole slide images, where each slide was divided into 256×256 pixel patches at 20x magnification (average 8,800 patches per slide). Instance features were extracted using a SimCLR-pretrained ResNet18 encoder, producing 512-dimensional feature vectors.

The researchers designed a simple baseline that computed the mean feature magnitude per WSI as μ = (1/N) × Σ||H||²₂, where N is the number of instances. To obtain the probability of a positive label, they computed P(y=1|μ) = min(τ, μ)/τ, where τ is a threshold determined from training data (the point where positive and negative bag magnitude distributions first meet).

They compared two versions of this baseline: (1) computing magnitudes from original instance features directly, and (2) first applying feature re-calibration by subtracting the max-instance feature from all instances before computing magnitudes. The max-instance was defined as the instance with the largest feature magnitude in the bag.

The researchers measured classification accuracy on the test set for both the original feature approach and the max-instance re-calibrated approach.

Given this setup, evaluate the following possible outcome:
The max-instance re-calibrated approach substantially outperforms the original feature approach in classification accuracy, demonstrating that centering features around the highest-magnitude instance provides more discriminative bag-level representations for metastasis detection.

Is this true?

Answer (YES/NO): YES